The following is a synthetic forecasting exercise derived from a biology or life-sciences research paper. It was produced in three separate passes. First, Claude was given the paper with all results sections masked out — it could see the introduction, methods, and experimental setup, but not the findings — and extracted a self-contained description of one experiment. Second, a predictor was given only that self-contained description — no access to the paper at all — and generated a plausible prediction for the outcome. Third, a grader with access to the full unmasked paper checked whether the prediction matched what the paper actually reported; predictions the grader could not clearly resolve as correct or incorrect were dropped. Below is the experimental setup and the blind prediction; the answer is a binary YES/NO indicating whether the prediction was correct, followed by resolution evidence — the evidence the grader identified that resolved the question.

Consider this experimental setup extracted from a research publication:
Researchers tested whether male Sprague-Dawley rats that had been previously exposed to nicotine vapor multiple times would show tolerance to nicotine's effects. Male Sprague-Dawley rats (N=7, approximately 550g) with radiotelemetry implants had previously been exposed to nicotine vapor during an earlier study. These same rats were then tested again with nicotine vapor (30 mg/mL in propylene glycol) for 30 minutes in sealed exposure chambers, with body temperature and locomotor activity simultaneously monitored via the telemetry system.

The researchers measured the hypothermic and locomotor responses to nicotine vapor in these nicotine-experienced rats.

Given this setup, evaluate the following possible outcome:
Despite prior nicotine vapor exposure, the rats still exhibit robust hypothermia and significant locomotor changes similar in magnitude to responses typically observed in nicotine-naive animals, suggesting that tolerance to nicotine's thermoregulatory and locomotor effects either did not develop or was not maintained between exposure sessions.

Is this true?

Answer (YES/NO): NO